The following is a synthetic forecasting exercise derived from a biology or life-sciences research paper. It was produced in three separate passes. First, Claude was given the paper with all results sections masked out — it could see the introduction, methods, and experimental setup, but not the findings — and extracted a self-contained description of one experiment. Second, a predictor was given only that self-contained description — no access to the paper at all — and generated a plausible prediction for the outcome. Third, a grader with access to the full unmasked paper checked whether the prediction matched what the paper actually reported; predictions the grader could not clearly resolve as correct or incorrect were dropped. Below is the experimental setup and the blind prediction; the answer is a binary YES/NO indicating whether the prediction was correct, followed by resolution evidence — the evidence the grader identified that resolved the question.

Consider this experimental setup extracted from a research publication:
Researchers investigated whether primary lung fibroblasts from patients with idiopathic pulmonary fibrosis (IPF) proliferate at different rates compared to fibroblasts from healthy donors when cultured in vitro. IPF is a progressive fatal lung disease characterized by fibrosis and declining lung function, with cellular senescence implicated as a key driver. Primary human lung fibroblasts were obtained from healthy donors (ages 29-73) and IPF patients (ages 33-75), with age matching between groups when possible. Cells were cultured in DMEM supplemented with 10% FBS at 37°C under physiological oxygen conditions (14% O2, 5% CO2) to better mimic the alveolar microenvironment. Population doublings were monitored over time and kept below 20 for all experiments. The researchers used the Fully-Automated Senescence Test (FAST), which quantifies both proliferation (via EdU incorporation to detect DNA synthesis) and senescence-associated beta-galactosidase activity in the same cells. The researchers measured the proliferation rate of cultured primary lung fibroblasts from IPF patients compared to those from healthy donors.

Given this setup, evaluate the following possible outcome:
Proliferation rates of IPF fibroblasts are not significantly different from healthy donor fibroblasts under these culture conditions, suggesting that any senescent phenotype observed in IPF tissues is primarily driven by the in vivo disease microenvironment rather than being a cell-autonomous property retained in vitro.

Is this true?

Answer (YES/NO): YES